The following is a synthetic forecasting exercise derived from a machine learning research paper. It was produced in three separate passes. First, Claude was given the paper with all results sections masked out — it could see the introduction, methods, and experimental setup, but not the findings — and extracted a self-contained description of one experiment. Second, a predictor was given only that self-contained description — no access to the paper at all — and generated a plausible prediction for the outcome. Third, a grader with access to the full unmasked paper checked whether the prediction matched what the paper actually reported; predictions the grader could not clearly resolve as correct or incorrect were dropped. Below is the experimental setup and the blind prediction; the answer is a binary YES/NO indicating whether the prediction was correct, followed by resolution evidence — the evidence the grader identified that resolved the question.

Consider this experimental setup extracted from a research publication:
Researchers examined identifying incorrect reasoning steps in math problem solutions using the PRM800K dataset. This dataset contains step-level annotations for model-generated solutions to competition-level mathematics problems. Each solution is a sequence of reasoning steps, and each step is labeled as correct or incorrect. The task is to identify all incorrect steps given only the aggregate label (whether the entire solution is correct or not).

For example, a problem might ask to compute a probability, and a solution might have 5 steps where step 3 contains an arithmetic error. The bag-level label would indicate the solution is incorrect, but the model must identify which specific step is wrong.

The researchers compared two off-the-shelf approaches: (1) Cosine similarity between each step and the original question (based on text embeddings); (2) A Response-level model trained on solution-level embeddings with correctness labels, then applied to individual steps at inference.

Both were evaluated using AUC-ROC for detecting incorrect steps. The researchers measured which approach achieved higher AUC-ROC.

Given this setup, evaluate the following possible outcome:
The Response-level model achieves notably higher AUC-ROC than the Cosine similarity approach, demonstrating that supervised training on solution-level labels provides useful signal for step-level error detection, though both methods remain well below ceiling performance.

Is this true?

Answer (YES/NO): YES